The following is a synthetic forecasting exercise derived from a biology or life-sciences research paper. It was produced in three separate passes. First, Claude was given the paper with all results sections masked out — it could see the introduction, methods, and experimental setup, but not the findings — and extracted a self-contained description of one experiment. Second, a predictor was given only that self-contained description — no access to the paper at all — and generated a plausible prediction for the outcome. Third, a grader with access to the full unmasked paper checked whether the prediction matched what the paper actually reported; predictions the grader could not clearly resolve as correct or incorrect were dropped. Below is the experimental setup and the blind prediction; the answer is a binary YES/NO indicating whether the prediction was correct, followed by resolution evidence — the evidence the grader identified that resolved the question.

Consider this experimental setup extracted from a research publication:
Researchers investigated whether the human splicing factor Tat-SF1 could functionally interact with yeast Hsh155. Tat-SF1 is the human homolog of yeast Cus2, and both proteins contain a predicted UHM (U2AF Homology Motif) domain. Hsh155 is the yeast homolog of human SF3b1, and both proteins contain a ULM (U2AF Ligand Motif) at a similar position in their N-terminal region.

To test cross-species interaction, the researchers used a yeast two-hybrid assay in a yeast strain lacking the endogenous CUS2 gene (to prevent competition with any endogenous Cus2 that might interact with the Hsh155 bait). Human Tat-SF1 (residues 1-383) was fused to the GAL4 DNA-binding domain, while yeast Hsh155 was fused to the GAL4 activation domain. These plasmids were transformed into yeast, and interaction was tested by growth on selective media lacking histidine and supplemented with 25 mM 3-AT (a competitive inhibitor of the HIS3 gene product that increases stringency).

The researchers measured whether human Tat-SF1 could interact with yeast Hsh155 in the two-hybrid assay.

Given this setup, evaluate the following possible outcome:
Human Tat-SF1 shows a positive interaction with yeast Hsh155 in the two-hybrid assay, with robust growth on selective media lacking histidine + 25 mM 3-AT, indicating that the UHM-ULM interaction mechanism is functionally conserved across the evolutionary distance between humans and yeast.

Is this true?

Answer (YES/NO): YES